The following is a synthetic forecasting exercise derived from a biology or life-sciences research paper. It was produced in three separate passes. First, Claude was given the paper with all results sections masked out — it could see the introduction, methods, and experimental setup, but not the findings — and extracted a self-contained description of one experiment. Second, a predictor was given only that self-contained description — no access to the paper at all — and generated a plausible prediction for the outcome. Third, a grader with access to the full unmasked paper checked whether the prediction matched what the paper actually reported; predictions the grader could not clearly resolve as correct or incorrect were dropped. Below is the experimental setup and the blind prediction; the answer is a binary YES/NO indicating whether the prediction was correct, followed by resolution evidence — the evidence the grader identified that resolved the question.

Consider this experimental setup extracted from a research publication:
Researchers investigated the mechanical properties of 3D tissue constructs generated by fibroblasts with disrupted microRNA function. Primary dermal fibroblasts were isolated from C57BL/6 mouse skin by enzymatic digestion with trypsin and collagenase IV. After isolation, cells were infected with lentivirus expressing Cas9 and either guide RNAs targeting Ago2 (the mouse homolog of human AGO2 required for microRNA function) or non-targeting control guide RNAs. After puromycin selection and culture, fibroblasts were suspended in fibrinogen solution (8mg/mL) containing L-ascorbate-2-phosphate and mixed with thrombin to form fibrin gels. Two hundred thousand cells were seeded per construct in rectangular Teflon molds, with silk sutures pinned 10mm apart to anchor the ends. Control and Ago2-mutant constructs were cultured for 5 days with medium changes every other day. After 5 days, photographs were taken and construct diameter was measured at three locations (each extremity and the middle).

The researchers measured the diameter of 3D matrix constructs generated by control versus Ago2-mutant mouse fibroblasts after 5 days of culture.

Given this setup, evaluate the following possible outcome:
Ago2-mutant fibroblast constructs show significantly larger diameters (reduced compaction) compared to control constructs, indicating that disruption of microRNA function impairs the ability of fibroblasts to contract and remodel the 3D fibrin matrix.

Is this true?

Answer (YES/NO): NO